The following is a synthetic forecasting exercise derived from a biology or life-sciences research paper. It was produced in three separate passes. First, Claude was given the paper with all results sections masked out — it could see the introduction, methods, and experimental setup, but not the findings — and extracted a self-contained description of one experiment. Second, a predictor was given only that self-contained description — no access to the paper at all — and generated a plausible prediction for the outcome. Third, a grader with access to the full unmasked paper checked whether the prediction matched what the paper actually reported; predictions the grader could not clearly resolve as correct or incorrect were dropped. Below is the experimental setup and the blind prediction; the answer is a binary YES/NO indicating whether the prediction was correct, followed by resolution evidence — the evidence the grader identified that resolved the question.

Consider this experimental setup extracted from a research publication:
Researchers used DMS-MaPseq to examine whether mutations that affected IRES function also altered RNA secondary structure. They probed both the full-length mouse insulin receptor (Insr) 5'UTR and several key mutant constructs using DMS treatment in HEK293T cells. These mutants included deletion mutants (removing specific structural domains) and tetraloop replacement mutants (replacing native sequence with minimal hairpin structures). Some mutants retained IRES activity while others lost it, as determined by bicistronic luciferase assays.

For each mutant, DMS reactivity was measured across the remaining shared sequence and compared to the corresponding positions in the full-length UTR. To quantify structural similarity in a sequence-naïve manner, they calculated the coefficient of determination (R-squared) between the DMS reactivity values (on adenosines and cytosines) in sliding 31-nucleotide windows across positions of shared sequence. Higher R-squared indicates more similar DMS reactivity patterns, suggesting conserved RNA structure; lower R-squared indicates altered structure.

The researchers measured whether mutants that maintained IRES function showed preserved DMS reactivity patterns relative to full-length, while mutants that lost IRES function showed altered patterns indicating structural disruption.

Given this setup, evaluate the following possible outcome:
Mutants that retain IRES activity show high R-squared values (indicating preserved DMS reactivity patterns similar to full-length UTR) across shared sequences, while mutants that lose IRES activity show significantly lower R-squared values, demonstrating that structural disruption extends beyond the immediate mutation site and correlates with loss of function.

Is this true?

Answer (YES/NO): NO